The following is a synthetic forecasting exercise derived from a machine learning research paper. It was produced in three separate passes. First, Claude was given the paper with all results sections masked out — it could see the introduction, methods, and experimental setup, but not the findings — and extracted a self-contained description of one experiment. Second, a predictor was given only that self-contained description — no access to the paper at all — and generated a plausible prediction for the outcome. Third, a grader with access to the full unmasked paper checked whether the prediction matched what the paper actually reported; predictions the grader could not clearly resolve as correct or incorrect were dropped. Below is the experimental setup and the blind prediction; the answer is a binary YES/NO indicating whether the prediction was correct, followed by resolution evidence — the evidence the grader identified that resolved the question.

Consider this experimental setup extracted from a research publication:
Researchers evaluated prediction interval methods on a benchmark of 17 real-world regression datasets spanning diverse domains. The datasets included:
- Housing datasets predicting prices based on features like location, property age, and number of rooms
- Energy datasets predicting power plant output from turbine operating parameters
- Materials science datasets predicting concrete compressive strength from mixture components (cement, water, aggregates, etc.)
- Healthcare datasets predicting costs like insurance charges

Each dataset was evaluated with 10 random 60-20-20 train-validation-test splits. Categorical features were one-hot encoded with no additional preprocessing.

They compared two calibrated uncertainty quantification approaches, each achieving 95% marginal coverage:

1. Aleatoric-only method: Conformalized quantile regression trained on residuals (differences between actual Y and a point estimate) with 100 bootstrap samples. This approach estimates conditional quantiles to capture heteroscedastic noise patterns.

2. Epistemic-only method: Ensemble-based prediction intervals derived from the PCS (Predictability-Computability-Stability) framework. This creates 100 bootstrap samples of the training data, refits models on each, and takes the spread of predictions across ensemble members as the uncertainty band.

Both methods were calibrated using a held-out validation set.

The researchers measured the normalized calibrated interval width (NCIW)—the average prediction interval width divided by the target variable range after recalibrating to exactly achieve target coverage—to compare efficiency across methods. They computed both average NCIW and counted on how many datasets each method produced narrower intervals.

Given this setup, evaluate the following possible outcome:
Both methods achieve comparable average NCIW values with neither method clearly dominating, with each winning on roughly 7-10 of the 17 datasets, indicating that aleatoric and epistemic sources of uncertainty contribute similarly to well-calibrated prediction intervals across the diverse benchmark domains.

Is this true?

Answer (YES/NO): NO